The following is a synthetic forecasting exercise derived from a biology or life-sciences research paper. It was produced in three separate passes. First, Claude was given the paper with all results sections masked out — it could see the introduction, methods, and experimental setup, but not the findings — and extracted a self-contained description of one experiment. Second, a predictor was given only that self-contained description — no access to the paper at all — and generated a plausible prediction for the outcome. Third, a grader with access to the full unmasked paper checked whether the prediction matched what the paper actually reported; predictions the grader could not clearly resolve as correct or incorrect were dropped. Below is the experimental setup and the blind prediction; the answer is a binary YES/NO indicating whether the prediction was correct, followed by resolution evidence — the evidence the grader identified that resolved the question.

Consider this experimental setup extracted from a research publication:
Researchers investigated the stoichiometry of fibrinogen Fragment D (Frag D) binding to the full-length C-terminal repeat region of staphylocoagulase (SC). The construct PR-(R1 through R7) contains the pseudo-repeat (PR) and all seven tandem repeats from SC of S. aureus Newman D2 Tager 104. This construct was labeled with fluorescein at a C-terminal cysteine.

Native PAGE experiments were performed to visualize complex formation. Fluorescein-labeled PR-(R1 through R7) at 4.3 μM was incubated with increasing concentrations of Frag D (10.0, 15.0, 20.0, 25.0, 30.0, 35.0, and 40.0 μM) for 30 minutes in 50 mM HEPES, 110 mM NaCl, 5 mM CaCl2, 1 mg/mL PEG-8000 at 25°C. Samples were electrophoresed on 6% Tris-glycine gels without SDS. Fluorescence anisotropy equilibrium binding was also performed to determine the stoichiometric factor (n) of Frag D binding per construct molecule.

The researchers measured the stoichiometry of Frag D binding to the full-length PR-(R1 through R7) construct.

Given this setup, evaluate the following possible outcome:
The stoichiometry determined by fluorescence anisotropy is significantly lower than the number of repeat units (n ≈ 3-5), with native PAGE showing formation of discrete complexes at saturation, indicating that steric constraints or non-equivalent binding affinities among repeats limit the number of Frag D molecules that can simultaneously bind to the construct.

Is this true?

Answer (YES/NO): YES